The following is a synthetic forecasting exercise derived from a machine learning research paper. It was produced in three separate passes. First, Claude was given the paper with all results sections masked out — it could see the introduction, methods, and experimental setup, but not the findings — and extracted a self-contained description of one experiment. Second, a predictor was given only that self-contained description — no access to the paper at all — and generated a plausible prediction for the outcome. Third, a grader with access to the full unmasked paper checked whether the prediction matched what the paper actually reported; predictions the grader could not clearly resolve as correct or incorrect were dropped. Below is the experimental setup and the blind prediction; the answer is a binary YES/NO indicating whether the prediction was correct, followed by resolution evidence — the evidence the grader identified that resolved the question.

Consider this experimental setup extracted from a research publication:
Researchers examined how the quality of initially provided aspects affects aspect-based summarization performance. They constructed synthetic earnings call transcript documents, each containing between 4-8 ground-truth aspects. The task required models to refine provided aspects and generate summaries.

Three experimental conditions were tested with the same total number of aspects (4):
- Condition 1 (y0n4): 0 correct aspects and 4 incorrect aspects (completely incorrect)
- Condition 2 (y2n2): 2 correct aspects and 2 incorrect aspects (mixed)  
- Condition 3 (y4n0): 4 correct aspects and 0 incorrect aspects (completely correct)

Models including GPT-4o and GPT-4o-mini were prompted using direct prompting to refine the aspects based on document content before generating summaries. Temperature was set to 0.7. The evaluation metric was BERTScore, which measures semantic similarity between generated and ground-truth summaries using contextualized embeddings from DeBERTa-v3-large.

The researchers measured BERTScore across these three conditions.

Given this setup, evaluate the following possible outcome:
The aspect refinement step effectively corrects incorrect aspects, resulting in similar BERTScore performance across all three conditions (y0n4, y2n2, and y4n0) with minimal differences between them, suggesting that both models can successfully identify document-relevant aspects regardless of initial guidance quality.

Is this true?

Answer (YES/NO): NO